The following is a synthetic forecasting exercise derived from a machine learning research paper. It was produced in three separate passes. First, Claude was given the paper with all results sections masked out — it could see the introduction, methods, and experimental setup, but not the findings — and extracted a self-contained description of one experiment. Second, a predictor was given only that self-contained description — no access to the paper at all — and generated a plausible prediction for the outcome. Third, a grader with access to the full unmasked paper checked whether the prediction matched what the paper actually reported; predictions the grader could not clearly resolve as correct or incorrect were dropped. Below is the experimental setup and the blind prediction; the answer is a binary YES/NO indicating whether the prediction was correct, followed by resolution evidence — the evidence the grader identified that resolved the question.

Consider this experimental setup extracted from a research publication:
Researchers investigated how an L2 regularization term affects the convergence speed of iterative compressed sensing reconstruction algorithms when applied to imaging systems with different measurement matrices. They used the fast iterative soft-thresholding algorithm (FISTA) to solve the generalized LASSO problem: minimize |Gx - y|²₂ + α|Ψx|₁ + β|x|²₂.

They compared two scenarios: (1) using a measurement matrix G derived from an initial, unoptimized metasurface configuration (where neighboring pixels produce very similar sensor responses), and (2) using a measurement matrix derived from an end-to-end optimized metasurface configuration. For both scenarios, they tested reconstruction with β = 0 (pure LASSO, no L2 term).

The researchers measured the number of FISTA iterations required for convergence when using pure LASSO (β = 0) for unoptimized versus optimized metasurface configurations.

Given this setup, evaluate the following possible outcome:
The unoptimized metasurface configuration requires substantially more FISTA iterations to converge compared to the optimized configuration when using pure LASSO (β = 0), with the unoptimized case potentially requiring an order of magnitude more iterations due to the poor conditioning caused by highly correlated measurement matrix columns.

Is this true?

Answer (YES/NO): YES